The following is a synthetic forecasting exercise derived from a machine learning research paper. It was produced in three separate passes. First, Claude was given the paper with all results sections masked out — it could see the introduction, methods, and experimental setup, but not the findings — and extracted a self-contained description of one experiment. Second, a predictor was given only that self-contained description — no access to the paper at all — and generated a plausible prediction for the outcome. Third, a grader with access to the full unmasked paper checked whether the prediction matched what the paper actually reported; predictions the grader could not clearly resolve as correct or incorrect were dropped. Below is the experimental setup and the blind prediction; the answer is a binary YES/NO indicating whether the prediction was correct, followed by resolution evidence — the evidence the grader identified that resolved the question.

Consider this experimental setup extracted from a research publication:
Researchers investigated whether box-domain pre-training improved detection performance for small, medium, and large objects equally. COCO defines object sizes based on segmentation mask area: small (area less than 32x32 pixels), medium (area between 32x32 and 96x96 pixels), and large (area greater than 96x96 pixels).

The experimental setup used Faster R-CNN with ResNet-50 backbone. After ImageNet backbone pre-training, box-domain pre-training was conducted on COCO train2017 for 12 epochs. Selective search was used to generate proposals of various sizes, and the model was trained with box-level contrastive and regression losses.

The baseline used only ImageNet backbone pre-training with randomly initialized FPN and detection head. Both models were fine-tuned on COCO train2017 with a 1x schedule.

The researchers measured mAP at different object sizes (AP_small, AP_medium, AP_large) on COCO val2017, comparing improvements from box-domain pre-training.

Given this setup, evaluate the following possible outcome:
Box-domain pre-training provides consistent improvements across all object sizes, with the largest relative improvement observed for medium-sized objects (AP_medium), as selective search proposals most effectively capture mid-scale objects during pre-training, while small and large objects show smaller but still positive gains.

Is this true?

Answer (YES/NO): NO